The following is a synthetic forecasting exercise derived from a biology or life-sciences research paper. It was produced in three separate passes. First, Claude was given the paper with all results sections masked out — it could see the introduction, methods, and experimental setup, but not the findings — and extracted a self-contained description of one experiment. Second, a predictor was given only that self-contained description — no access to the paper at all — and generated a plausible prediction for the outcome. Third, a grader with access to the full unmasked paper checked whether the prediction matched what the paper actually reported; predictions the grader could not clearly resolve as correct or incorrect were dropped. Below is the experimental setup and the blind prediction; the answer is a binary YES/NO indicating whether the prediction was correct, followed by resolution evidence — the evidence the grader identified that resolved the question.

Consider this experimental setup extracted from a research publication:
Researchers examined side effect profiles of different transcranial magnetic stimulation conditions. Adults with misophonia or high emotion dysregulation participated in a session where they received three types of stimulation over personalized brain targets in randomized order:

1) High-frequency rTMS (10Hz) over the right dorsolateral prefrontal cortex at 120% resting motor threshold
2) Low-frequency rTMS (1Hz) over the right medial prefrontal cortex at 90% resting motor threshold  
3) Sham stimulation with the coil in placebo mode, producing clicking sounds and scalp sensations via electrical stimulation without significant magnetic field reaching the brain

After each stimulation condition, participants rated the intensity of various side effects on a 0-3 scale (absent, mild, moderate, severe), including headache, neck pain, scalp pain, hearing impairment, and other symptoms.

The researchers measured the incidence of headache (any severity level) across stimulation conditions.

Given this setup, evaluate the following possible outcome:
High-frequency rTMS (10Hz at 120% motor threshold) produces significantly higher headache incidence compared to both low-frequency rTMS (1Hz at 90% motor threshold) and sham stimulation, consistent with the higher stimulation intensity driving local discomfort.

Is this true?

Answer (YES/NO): NO